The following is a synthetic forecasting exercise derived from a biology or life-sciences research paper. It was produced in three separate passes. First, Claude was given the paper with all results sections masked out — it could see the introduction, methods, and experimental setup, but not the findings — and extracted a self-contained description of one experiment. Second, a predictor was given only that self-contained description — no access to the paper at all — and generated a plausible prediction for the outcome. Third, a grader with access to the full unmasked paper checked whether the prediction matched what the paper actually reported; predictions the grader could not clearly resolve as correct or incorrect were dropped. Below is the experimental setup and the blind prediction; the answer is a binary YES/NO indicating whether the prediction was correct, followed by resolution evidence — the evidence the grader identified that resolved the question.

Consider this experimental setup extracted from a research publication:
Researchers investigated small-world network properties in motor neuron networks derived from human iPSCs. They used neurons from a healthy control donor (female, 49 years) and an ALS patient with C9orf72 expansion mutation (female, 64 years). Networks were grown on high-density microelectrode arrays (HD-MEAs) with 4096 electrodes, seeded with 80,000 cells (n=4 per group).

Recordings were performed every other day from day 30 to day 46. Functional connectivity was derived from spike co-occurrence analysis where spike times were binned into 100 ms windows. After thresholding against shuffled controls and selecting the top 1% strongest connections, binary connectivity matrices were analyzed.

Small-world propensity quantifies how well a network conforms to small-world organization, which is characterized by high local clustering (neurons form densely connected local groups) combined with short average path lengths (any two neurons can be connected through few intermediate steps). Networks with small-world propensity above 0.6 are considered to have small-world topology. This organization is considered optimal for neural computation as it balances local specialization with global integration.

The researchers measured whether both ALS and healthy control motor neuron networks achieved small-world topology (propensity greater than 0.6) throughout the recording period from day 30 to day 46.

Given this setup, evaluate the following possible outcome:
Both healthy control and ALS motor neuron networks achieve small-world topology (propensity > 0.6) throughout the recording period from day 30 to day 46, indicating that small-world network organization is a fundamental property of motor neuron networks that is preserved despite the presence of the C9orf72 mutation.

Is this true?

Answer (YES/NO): YES